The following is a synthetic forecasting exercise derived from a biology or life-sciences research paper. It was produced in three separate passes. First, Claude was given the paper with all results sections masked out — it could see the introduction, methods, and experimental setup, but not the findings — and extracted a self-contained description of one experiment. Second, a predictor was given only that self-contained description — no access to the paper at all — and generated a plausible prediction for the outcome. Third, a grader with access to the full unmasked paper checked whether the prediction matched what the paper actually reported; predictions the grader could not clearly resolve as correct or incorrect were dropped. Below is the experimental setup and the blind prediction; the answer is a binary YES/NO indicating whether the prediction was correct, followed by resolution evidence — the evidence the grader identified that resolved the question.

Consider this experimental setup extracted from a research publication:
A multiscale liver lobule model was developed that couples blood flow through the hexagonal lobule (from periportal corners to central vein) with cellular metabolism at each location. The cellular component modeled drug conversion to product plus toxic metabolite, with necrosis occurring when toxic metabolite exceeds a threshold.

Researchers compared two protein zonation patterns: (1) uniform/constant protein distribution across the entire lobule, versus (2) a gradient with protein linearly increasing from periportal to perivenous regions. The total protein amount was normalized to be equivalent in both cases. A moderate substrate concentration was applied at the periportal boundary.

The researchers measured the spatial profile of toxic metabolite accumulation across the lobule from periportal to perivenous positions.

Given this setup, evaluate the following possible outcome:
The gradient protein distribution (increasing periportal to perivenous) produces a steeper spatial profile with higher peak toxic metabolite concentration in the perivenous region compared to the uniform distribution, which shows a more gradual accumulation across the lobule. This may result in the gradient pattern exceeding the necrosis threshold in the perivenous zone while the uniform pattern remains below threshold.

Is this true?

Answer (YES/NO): NO